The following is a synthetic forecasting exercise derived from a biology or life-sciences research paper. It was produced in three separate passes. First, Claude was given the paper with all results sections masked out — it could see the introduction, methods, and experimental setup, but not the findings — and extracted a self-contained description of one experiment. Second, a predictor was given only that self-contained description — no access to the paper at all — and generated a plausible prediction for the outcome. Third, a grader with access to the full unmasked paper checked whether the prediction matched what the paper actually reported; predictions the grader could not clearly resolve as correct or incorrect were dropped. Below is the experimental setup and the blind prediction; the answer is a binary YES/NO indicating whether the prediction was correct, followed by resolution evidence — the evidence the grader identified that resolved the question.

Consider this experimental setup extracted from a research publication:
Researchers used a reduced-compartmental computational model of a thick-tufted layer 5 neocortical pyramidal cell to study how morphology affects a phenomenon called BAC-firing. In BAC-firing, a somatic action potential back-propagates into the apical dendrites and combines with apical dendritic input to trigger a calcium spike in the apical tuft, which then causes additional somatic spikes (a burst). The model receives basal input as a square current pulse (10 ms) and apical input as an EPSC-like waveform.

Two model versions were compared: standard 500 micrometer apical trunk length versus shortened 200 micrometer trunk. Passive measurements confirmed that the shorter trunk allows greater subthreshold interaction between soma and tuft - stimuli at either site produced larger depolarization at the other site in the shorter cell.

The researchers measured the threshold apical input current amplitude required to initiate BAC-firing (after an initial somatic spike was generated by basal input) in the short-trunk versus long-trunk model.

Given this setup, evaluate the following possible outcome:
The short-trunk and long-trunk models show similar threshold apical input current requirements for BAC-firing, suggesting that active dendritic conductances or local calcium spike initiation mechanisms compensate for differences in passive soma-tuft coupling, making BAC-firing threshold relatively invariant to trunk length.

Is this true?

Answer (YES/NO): NO